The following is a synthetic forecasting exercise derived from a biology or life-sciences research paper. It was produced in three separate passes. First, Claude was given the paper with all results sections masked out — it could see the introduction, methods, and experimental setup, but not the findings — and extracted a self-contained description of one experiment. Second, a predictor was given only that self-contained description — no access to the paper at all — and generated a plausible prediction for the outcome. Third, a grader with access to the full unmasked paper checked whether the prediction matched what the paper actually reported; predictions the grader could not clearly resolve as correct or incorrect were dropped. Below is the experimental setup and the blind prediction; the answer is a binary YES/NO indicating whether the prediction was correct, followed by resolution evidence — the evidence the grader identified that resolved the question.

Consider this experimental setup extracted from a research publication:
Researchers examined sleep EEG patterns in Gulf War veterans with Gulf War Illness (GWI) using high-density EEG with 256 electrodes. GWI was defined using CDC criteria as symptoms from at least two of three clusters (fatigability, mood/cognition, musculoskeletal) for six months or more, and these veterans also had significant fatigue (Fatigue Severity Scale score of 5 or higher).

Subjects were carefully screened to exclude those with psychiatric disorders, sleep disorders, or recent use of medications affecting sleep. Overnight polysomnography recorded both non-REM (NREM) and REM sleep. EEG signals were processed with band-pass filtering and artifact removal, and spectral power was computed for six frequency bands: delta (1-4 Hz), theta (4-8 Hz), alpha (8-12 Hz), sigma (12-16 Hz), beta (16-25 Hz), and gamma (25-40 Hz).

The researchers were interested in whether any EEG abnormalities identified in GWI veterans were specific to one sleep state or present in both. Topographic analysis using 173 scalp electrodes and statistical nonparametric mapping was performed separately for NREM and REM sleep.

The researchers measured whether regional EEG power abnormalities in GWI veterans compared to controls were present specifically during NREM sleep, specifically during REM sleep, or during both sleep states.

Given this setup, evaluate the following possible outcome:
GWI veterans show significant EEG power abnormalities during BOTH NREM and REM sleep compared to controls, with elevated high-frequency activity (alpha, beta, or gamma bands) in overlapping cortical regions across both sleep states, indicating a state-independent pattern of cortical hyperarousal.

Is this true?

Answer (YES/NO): NO